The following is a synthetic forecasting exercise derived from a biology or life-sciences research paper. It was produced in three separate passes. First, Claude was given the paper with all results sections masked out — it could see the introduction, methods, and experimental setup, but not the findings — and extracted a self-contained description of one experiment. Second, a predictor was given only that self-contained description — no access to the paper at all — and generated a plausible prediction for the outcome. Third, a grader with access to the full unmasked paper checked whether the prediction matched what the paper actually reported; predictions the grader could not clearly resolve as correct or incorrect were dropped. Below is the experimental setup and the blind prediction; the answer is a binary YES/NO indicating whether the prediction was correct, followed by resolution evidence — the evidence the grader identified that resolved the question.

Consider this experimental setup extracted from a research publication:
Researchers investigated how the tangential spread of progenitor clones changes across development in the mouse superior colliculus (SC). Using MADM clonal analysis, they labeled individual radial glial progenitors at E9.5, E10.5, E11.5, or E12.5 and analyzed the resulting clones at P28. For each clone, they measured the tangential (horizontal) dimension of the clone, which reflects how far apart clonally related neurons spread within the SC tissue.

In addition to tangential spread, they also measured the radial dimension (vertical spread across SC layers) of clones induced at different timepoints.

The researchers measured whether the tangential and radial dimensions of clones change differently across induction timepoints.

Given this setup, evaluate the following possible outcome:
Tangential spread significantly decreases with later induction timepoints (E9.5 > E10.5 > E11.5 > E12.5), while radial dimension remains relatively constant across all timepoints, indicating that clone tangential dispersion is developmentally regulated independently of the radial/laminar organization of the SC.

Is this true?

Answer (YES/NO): YES